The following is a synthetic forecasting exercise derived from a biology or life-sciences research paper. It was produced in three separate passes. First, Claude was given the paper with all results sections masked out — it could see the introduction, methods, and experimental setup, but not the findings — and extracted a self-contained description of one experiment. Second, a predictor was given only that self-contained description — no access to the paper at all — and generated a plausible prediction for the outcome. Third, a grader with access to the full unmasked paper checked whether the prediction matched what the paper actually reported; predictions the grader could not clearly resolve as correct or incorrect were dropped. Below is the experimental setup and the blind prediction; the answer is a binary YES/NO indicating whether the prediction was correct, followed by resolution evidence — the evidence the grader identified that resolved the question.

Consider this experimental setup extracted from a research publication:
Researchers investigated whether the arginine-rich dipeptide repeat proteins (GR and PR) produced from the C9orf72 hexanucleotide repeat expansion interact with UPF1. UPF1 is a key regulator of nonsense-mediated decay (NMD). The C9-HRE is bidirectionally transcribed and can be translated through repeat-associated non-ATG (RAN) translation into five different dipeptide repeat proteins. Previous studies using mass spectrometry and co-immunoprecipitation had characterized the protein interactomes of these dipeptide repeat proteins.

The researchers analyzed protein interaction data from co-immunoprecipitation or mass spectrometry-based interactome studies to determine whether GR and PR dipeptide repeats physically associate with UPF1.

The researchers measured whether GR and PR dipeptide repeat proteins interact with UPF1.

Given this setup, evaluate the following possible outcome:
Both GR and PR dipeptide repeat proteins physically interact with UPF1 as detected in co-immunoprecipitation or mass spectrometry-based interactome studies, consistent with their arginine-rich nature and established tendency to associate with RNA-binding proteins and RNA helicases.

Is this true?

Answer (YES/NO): YES